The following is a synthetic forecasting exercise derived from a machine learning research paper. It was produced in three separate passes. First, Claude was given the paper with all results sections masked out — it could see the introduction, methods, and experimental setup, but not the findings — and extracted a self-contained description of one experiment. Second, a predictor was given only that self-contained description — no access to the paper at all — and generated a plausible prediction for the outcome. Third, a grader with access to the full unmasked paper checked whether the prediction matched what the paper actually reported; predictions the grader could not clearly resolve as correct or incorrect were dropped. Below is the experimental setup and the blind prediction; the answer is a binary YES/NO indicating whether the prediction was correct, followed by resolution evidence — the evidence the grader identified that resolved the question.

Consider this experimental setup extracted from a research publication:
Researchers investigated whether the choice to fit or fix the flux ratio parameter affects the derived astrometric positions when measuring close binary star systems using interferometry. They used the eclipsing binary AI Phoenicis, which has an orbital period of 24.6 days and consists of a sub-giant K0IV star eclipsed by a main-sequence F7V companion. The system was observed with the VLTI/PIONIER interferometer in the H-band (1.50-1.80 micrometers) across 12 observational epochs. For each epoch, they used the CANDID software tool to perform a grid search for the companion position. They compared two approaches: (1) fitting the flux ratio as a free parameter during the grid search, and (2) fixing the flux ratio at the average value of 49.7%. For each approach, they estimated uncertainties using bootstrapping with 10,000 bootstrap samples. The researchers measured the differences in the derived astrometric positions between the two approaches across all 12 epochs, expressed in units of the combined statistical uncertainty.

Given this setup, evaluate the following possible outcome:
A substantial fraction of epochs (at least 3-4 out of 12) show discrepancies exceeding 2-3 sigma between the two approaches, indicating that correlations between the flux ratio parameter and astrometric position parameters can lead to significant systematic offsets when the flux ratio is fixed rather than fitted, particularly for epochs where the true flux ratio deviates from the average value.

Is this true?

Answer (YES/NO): NO